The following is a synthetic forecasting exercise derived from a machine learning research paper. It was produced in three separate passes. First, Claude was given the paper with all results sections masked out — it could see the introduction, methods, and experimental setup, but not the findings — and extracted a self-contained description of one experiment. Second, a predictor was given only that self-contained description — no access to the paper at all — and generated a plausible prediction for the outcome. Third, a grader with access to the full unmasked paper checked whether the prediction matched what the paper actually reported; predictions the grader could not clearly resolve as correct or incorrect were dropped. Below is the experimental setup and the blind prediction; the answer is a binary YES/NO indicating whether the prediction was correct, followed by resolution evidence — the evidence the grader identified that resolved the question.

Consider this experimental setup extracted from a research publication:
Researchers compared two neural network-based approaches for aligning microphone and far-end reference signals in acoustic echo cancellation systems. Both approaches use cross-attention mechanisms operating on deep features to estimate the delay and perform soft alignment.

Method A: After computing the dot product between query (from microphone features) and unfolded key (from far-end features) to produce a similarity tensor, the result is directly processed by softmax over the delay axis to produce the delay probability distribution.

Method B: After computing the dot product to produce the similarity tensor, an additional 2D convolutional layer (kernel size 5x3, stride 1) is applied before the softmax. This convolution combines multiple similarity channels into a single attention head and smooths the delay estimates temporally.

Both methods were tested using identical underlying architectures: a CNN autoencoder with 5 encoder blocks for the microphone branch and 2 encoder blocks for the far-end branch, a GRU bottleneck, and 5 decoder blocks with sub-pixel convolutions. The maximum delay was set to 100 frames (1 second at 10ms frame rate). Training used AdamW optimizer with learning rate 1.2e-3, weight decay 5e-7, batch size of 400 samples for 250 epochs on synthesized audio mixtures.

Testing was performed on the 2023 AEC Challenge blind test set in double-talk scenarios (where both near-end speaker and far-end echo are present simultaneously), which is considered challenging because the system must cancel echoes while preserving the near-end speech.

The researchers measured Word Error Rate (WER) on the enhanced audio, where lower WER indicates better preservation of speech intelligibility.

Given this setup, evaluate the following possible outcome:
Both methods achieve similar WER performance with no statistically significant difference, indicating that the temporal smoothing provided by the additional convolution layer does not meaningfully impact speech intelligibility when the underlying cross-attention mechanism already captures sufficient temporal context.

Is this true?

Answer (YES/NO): NO